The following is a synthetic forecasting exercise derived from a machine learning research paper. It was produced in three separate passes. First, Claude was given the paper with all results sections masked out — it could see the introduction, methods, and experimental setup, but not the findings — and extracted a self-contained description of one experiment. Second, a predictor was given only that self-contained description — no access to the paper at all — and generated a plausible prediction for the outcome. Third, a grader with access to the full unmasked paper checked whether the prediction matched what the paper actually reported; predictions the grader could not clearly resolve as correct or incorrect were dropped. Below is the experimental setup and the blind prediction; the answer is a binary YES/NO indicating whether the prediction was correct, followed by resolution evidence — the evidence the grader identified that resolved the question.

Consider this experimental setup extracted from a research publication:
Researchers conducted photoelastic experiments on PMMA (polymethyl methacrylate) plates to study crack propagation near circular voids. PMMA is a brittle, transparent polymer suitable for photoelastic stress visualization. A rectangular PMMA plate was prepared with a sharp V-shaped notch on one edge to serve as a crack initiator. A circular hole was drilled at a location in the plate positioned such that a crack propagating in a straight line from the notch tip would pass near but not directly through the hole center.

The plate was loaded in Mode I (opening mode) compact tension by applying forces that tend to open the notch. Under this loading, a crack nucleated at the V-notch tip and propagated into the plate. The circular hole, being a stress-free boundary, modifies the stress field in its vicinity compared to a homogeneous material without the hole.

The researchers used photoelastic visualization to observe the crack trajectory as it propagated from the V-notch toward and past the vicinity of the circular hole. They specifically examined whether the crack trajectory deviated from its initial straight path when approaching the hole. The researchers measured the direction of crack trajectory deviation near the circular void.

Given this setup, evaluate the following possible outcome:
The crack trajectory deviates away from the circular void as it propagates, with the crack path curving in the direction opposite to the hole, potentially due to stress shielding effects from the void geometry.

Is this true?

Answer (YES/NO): NO